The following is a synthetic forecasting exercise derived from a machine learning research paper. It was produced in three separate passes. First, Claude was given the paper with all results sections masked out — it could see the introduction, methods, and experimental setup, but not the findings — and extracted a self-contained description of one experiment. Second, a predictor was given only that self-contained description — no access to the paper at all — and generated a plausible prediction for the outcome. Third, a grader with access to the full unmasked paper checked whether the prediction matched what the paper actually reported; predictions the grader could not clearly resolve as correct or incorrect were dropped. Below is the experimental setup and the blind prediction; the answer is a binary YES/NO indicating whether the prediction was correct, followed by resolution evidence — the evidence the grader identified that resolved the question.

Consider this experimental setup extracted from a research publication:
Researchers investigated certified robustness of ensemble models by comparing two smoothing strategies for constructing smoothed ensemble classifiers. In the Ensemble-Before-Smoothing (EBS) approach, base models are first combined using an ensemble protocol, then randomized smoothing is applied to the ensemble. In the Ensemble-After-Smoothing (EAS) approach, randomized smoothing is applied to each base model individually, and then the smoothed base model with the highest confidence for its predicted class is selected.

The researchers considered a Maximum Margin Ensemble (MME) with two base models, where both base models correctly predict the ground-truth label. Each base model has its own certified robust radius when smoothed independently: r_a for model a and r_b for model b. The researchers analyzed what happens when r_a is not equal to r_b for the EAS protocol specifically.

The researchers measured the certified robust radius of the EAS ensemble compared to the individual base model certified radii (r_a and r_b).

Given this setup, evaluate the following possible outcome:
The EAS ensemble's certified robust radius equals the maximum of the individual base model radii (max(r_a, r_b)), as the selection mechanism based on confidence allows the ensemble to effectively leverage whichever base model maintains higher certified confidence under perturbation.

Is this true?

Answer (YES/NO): NO